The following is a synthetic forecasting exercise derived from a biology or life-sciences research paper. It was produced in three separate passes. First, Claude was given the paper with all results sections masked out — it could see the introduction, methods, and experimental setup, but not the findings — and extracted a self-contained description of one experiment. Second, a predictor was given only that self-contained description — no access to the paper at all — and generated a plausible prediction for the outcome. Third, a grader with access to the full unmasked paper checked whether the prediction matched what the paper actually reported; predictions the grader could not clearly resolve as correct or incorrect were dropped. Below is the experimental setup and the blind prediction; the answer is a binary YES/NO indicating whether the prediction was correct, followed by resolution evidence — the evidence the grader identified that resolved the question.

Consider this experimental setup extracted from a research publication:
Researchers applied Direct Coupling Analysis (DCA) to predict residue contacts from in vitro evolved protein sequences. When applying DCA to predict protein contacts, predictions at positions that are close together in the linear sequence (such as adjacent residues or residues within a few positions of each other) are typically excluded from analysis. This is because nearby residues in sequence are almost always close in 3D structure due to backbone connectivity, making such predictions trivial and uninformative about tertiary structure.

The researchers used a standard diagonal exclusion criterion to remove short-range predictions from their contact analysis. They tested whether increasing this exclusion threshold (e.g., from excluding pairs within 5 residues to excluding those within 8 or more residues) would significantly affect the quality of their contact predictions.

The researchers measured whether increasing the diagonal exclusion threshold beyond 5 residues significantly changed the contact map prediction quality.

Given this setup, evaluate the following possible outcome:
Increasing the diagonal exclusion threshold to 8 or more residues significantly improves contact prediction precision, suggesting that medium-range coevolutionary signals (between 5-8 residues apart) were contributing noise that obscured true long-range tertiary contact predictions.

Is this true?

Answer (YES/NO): NO